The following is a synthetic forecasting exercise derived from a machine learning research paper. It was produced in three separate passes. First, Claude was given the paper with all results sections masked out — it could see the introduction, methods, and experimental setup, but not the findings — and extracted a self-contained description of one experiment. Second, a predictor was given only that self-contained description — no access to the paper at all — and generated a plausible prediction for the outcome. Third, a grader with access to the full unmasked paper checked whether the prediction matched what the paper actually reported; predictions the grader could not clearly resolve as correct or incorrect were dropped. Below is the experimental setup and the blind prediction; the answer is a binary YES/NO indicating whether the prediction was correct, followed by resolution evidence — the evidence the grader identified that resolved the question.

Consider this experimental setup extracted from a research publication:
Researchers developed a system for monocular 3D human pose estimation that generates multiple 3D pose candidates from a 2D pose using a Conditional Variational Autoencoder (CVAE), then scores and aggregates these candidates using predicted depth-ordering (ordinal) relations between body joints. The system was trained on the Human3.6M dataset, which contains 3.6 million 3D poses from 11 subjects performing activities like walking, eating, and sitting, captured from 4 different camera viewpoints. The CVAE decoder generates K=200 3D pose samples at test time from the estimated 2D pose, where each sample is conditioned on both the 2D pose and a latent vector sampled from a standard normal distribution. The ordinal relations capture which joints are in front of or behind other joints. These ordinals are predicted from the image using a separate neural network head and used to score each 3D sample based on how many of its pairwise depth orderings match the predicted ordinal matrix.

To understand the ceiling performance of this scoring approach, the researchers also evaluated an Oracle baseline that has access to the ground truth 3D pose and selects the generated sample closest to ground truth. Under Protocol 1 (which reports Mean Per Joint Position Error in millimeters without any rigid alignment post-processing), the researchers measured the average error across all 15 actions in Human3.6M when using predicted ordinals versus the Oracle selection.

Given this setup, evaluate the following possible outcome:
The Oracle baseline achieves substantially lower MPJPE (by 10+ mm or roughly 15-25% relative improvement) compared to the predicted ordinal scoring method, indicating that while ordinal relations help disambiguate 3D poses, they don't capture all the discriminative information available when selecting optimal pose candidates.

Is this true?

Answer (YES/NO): YES